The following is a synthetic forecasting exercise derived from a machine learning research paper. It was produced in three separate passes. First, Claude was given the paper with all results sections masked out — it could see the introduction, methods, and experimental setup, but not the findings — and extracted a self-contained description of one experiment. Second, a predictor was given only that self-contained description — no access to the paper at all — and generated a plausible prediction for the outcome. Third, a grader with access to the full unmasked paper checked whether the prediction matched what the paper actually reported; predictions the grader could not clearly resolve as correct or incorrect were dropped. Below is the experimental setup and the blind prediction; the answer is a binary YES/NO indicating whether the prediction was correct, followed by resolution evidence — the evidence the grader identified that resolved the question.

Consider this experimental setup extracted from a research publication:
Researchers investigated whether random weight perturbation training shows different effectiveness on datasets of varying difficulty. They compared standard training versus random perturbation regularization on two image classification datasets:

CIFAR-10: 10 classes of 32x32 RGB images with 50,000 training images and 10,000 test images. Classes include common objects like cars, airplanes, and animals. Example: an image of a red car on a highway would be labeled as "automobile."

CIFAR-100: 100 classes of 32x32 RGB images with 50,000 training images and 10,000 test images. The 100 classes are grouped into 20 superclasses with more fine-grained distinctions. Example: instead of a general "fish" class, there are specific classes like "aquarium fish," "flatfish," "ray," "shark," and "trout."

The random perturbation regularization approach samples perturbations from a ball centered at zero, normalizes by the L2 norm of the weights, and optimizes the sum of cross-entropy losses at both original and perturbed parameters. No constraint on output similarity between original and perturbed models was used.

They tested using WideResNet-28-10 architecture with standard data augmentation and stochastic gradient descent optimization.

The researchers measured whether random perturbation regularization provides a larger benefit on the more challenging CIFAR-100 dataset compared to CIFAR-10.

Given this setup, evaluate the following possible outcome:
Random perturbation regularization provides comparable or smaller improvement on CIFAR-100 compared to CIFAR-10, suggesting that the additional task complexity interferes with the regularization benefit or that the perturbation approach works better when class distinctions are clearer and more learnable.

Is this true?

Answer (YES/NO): NO